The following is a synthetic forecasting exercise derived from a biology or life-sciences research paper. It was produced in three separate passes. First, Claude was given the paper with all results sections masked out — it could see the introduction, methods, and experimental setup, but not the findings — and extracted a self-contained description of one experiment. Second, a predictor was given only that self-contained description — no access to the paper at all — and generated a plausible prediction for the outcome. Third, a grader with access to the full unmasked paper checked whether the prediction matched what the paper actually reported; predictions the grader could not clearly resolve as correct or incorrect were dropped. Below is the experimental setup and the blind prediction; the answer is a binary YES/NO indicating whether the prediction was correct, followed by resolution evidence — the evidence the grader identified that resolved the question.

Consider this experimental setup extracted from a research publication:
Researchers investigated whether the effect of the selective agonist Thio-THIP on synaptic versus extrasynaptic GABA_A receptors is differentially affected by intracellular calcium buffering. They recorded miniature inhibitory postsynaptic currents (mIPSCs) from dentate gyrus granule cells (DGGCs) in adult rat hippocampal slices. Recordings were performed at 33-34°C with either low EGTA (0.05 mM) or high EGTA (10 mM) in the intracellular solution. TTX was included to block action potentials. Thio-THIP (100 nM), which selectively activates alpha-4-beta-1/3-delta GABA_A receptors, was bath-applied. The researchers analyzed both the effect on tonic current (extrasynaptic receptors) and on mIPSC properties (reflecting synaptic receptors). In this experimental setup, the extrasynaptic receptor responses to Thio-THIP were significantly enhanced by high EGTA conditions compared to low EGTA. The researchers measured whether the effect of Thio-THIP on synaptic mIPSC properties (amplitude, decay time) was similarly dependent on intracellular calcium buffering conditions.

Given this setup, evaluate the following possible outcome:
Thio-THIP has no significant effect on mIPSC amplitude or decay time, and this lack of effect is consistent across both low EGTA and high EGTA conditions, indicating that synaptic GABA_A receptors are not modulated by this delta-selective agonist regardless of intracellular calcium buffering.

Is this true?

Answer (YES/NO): NO